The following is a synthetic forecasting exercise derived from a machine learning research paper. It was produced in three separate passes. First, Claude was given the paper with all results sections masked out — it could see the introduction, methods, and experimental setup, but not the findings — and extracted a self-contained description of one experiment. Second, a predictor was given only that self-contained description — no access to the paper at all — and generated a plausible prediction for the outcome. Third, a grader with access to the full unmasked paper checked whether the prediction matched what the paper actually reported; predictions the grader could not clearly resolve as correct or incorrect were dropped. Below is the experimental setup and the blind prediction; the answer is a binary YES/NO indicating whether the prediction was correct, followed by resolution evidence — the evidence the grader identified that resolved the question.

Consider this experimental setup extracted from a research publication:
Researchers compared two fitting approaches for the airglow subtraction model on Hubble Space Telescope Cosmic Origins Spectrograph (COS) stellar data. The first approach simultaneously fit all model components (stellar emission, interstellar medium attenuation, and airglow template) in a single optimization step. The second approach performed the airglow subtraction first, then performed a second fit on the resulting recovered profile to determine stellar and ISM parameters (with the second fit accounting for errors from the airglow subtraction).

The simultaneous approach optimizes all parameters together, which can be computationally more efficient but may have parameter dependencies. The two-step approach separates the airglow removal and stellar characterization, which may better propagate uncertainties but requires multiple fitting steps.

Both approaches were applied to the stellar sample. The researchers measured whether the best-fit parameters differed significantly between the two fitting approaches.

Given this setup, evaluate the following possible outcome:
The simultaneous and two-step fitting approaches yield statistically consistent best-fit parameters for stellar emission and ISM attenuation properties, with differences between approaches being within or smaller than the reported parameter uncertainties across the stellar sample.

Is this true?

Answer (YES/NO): YES